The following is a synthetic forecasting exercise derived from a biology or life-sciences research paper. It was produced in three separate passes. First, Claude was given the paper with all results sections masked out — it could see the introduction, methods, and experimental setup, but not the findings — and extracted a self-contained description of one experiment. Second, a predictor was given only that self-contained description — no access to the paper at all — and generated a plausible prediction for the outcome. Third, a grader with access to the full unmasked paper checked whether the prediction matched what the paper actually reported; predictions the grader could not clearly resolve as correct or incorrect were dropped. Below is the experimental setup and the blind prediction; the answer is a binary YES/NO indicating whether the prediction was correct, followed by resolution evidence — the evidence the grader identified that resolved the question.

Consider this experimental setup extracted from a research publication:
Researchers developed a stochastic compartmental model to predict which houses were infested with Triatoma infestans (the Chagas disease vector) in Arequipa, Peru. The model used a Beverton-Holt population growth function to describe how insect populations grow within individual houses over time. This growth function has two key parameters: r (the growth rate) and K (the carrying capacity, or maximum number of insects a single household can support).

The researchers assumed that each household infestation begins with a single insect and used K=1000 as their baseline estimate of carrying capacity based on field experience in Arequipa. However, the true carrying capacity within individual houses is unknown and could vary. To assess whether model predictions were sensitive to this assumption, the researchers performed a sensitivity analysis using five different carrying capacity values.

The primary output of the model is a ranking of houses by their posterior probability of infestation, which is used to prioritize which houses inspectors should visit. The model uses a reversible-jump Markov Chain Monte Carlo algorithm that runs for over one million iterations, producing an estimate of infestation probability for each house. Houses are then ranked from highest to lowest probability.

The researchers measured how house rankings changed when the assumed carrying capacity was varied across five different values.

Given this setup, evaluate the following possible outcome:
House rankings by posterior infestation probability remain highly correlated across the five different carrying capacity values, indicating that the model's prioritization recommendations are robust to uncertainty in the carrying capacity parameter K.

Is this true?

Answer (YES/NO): YES